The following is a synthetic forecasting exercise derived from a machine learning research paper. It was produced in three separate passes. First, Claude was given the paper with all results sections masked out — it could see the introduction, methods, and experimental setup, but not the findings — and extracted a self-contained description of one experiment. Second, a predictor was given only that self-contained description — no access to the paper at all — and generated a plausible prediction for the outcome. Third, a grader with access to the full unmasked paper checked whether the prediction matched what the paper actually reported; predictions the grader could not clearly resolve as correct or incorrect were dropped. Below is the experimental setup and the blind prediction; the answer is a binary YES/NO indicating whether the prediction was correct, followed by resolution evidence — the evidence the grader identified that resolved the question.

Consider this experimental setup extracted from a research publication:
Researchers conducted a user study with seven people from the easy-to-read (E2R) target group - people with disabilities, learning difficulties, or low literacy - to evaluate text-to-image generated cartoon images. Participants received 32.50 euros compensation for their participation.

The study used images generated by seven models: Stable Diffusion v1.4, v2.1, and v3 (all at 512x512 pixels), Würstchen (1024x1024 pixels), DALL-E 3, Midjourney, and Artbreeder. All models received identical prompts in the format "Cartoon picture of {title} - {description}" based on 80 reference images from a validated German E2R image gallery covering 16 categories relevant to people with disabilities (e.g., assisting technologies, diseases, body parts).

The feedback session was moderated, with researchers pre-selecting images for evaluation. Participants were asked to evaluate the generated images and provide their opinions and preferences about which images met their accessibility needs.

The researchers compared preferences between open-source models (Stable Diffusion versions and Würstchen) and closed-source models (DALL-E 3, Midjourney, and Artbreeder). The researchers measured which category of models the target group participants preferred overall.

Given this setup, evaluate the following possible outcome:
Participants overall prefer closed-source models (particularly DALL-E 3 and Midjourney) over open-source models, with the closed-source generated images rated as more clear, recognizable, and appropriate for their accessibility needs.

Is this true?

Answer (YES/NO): YES